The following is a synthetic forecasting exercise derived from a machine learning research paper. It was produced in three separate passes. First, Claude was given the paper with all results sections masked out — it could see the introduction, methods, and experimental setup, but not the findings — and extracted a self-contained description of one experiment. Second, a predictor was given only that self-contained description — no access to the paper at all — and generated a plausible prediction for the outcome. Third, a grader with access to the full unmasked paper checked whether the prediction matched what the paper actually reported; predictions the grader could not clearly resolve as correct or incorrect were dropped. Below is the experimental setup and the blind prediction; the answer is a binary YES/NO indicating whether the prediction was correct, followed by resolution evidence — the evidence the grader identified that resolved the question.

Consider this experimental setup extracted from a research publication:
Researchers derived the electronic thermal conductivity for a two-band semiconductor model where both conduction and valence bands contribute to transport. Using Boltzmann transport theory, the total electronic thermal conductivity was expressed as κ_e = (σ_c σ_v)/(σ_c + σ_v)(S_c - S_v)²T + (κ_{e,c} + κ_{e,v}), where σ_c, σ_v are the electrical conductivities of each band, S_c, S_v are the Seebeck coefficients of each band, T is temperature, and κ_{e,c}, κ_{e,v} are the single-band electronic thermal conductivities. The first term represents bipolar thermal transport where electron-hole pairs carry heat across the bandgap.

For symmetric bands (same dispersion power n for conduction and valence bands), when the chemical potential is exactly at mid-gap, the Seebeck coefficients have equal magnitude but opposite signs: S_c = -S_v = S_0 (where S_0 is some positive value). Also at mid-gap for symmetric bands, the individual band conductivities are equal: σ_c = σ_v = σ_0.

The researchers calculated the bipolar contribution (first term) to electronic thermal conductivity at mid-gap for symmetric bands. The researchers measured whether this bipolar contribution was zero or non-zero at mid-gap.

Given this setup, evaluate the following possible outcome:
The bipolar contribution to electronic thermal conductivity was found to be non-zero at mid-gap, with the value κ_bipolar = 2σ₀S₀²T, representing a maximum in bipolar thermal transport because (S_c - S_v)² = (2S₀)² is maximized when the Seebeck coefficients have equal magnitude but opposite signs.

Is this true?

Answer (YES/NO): YES